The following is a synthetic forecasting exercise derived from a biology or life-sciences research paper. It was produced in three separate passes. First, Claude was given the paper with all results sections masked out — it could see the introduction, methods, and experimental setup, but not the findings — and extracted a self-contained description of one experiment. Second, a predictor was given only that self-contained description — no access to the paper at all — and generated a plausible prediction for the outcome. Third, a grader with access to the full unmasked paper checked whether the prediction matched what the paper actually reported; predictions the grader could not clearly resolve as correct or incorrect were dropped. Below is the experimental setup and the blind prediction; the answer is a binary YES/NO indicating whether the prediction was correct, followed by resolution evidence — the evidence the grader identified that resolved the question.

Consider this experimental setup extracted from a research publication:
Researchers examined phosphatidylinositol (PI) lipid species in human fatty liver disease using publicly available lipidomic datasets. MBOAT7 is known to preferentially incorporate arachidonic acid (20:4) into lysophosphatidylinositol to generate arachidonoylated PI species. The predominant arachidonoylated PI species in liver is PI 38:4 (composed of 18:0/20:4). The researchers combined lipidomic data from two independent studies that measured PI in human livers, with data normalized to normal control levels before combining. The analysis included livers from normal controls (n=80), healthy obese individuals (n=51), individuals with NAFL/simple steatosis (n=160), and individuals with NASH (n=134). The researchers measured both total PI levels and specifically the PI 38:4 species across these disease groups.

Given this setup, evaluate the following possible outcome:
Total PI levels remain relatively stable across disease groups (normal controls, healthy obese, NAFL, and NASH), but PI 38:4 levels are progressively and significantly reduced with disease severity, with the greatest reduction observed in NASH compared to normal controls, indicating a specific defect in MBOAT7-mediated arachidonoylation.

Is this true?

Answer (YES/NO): NO